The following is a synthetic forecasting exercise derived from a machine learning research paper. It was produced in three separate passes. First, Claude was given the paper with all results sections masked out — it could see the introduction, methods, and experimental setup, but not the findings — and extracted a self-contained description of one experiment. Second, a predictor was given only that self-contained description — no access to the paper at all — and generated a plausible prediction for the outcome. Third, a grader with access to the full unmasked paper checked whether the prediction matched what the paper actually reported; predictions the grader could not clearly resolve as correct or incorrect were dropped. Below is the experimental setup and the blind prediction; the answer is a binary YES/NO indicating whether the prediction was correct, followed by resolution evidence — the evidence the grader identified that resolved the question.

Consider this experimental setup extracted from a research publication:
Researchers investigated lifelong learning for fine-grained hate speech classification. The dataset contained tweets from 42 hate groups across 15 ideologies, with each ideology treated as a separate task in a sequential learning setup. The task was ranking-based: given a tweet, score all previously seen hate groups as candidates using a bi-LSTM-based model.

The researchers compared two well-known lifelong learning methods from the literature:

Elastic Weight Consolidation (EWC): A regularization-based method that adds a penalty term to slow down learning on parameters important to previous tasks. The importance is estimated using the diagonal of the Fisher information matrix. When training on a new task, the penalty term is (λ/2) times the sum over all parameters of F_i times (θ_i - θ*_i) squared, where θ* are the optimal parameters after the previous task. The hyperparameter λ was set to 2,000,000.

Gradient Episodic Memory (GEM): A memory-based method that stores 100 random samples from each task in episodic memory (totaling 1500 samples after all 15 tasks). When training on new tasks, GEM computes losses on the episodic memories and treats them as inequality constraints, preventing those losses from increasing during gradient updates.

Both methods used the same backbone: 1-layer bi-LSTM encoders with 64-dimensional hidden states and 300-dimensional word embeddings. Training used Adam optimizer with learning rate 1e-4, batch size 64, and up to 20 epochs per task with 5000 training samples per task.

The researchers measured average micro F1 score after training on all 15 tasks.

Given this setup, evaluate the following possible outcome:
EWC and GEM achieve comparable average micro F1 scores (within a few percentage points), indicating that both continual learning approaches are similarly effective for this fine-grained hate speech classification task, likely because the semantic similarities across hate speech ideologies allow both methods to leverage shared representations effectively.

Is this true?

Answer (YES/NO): NO